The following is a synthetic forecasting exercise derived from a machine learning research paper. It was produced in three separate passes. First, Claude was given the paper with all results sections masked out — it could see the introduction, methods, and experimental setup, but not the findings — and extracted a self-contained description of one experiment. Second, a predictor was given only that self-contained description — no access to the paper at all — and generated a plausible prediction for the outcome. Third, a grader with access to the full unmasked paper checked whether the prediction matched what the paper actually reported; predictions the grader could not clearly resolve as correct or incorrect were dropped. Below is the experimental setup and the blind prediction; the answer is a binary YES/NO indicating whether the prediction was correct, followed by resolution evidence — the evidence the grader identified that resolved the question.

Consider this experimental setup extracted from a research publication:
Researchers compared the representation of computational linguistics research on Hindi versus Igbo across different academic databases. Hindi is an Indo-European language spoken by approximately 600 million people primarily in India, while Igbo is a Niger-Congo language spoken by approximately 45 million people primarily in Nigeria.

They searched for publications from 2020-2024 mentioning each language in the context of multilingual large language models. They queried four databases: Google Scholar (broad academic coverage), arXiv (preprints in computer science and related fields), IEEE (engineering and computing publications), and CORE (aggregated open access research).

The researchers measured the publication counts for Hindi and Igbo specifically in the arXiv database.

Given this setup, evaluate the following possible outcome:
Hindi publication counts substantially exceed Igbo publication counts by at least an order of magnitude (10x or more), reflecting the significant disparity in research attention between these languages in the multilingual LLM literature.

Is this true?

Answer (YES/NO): YES